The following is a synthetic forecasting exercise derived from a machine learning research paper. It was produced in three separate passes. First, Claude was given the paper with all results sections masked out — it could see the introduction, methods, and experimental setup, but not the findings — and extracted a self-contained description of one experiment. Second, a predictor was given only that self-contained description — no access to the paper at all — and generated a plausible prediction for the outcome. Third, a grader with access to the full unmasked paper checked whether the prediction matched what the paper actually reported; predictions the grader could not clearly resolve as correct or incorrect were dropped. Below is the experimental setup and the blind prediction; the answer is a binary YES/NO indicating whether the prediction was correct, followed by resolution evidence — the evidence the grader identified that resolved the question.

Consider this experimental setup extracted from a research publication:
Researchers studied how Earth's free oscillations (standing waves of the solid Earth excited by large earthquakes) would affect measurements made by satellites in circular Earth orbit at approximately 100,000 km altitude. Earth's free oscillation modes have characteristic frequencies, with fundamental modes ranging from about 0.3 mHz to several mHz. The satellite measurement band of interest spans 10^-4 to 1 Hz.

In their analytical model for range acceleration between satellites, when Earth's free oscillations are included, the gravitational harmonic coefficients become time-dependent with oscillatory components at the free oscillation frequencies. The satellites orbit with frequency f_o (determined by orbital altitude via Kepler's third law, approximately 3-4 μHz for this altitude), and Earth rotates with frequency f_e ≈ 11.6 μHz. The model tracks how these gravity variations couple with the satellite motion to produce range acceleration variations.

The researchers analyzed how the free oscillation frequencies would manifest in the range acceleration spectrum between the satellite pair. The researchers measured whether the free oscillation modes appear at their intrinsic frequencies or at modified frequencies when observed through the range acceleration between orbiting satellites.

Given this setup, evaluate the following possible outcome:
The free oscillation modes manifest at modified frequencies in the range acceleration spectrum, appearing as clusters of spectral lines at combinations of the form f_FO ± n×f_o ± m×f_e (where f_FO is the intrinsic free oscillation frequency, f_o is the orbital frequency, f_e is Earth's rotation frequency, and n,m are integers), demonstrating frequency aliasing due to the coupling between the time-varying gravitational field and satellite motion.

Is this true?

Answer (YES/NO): YES